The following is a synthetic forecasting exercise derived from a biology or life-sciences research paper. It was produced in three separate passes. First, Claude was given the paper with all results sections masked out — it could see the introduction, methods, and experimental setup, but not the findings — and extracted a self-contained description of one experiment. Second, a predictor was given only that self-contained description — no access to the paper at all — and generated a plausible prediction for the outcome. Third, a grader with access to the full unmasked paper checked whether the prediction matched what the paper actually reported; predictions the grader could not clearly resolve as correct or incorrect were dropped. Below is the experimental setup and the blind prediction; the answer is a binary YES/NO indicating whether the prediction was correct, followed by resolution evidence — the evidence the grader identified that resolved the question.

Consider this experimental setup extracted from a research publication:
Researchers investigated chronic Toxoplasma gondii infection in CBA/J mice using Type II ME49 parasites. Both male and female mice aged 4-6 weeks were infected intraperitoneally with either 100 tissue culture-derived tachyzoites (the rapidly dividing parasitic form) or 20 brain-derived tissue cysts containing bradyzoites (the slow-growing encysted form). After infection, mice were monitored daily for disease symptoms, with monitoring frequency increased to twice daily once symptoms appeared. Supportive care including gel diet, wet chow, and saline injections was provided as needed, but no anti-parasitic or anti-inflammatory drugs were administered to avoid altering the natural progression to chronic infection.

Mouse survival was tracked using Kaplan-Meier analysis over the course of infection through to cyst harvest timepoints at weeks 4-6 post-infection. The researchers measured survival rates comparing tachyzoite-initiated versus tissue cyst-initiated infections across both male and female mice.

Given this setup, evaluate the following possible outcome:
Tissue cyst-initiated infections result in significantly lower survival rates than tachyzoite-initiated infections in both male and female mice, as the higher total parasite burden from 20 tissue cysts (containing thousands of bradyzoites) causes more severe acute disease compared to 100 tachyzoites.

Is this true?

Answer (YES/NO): NO